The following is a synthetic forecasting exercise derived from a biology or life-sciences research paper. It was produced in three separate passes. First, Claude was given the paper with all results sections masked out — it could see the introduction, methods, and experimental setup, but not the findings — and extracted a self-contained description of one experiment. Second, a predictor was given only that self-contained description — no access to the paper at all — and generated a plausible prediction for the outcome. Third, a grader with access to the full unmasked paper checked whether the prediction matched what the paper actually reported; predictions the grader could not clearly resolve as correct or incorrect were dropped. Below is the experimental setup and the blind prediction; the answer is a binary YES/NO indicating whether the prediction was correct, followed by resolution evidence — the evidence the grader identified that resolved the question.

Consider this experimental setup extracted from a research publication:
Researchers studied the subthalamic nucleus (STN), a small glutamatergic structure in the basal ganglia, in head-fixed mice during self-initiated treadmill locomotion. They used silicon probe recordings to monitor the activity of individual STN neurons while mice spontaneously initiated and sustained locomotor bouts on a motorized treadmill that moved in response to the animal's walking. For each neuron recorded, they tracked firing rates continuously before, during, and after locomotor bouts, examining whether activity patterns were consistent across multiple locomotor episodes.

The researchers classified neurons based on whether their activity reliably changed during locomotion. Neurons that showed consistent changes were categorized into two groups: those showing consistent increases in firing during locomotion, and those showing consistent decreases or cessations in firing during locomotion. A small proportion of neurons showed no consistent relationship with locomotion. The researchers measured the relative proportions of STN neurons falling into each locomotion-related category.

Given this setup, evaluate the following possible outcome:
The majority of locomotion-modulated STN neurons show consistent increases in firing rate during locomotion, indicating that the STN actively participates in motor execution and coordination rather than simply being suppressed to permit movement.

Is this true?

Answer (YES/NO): YES